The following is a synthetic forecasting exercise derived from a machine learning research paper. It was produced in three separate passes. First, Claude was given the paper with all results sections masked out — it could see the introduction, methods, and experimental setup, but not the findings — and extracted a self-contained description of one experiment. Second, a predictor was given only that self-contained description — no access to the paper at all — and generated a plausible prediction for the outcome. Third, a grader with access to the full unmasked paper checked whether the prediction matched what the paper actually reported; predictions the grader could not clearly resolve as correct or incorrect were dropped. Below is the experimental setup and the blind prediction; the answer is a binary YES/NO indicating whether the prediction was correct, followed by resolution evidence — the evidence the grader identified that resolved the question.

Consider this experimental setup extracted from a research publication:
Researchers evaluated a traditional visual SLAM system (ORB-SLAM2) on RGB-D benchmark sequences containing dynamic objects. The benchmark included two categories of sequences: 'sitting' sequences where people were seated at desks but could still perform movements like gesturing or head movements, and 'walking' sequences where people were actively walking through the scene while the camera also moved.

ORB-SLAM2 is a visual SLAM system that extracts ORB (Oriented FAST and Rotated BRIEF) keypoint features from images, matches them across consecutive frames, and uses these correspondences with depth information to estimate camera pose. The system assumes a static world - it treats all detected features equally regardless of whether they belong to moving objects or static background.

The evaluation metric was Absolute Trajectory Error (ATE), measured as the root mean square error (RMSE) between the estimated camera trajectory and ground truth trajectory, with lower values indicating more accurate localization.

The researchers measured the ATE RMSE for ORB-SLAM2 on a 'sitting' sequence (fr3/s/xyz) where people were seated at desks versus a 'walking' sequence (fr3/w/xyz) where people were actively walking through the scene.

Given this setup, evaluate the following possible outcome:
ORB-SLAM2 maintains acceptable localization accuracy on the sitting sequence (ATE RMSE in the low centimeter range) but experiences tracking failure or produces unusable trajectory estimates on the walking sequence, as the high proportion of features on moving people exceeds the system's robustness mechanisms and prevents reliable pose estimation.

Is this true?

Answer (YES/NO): YES